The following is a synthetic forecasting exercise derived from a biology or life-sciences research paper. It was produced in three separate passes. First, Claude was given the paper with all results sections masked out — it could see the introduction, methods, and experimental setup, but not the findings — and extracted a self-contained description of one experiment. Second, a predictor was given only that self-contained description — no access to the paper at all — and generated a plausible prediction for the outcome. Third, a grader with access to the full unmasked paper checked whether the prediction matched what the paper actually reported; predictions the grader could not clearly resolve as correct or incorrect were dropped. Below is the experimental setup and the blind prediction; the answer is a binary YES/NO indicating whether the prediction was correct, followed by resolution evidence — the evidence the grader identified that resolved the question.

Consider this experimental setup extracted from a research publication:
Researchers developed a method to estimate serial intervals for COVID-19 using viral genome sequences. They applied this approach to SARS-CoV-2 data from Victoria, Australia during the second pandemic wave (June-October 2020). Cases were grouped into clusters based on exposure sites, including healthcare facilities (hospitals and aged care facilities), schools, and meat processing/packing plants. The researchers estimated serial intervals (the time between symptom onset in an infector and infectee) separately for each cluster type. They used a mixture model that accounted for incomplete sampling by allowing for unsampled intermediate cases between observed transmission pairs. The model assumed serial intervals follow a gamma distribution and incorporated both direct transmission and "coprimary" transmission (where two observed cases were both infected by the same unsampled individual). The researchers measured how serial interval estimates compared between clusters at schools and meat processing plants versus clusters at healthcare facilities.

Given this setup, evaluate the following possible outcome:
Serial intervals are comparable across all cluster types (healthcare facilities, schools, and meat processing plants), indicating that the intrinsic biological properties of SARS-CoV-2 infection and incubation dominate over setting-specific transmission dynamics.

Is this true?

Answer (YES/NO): NO